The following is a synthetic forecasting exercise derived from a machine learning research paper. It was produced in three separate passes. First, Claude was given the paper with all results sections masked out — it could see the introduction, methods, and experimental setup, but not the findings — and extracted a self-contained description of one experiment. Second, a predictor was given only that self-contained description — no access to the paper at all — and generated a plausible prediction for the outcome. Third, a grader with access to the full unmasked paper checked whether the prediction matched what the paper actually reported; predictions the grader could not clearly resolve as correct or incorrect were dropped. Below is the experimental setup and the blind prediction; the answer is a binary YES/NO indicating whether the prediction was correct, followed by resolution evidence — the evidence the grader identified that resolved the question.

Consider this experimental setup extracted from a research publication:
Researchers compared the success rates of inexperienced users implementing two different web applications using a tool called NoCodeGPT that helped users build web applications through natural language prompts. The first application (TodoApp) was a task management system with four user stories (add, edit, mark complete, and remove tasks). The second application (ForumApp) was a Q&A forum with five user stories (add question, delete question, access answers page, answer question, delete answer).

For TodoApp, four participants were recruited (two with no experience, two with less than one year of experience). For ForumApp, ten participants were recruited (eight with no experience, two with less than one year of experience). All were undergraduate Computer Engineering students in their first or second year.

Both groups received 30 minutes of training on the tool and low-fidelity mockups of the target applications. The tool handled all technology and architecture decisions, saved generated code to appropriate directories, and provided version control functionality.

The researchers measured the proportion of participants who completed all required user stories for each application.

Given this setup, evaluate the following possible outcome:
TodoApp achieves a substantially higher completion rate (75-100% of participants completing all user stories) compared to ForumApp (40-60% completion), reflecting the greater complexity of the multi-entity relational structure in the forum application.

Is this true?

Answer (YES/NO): NO